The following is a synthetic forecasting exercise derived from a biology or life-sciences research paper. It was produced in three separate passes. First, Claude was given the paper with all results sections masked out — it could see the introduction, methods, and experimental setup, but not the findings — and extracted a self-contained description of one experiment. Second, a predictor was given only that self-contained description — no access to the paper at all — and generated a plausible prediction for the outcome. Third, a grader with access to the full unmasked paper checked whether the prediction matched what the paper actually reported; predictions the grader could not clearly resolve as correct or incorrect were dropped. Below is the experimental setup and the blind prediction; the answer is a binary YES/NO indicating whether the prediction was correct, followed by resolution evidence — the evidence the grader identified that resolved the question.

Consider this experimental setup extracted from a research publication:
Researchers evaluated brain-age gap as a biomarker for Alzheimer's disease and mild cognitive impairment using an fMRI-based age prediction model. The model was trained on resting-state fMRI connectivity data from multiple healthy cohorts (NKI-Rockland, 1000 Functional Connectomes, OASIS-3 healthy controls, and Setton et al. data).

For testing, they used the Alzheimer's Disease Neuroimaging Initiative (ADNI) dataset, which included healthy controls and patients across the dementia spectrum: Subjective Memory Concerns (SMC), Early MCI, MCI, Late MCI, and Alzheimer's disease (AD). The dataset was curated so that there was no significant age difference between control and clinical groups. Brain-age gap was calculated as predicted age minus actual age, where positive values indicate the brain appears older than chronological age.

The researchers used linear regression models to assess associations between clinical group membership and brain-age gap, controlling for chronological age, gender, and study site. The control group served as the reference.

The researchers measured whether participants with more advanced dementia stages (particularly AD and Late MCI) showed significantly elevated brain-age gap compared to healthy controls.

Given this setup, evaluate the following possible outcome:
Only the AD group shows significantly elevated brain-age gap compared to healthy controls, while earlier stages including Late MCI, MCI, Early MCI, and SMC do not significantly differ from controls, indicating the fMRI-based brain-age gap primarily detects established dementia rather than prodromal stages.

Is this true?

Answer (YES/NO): YES